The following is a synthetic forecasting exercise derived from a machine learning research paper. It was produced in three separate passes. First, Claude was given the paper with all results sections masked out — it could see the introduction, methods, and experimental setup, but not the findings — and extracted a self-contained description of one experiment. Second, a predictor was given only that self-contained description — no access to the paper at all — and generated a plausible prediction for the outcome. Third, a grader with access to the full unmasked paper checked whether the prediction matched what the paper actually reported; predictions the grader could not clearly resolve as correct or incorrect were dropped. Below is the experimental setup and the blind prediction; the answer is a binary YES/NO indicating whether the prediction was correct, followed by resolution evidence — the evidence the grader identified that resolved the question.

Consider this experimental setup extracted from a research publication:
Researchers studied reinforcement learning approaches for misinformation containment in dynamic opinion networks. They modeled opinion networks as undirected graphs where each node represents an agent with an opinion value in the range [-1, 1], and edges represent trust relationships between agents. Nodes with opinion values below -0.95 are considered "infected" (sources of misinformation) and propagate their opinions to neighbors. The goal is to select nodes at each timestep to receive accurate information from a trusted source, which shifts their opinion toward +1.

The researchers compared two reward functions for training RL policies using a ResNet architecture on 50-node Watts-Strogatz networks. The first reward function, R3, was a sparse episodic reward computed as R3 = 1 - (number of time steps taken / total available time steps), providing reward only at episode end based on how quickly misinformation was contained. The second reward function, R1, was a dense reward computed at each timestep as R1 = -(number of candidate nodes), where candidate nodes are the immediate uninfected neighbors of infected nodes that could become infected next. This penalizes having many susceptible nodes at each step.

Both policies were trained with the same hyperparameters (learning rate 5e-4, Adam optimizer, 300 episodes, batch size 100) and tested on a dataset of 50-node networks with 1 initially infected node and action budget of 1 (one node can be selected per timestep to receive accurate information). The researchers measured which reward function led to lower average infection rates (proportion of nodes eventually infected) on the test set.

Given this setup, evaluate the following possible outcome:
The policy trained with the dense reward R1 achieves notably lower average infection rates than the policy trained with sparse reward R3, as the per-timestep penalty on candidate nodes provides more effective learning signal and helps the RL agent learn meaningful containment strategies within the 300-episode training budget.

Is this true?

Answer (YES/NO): YES